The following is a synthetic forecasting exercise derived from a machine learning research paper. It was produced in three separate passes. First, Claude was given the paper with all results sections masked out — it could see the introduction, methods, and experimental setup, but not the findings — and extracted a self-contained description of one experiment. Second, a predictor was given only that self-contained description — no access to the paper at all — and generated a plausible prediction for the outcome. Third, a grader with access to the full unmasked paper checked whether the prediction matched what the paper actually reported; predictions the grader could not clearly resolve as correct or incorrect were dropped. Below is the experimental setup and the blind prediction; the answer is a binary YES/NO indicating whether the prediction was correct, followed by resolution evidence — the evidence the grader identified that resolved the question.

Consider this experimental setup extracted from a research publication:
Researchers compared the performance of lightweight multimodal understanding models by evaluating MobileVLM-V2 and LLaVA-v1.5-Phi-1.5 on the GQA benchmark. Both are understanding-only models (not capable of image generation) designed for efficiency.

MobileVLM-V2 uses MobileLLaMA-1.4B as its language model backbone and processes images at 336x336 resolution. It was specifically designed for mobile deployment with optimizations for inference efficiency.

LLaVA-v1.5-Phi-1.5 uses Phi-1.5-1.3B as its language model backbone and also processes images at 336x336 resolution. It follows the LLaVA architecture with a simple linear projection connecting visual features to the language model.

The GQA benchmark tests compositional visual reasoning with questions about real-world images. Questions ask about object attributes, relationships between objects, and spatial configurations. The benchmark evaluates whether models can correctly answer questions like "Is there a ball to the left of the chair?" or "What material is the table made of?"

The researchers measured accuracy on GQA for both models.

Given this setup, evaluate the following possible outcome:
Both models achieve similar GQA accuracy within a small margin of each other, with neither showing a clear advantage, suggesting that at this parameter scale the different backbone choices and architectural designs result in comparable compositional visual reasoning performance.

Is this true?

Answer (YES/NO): NO